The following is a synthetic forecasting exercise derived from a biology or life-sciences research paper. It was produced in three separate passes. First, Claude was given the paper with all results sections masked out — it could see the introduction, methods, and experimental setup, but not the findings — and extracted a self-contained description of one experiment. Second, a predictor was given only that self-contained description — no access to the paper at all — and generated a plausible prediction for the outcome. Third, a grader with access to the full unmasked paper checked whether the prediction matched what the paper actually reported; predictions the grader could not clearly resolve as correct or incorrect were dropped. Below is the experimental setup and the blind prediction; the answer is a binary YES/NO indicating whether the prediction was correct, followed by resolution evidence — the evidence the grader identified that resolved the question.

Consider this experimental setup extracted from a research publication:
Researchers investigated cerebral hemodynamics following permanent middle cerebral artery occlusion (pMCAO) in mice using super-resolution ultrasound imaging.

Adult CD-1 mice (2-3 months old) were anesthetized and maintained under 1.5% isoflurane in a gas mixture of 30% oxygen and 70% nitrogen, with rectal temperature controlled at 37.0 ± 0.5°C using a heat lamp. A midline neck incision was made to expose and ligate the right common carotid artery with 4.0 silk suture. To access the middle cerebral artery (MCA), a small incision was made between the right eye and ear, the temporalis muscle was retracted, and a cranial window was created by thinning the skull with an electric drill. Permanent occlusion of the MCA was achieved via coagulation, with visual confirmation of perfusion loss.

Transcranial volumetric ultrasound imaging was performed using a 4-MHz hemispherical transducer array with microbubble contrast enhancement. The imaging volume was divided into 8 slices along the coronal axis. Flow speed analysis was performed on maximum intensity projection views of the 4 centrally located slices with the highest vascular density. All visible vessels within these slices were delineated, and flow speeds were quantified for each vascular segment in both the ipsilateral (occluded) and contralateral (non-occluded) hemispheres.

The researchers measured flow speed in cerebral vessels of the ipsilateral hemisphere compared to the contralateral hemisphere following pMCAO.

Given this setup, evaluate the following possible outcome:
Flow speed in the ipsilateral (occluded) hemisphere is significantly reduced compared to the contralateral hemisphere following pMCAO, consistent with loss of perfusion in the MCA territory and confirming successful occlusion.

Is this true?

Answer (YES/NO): YES